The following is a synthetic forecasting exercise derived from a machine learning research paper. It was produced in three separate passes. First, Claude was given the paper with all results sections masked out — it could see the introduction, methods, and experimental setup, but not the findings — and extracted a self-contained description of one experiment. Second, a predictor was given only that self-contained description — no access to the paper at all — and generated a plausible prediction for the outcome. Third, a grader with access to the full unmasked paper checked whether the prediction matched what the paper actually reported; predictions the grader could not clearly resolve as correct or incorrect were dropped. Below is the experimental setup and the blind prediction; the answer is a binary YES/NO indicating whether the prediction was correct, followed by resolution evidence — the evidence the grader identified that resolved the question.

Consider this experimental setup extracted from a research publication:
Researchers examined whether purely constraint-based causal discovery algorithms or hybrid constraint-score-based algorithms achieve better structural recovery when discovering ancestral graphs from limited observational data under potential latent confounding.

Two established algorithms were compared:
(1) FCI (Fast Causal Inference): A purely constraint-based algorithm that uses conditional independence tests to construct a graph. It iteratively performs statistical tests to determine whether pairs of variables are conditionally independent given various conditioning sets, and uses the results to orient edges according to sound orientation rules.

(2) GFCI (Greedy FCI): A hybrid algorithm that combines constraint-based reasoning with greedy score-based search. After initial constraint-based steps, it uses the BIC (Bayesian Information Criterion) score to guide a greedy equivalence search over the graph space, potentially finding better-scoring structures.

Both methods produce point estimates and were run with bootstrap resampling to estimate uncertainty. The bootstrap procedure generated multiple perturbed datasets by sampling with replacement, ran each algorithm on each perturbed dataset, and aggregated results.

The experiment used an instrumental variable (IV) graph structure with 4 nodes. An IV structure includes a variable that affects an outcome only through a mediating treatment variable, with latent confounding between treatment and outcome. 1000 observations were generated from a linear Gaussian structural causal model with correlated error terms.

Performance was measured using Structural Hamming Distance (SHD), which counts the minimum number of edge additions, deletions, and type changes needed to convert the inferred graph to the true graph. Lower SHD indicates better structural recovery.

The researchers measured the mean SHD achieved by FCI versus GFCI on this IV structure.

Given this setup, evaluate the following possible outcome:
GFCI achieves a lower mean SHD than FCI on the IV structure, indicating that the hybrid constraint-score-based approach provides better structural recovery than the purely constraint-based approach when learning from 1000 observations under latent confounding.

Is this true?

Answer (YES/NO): NO